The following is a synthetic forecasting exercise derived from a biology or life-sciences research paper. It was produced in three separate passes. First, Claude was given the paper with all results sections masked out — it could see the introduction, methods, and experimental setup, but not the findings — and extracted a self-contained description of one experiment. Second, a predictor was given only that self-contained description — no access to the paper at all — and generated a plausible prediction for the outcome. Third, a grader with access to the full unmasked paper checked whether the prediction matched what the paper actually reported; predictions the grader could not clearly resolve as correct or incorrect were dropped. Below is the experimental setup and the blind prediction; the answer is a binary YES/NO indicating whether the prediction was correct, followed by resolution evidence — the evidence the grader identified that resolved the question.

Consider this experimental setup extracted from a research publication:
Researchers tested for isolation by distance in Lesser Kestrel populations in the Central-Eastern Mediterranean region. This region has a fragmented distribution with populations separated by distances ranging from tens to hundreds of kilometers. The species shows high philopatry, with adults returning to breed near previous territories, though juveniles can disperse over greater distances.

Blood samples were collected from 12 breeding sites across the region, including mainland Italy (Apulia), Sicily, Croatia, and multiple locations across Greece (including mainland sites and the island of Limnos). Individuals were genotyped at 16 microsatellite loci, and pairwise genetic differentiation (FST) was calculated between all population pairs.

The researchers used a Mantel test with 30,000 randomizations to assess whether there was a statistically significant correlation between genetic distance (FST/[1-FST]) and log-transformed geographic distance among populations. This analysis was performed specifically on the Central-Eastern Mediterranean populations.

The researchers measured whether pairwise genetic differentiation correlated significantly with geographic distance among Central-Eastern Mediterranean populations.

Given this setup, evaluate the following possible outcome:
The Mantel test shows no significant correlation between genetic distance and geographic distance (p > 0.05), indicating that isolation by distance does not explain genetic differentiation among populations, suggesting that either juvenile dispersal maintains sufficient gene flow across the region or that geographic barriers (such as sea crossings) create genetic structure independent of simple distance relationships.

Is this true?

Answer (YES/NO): NO